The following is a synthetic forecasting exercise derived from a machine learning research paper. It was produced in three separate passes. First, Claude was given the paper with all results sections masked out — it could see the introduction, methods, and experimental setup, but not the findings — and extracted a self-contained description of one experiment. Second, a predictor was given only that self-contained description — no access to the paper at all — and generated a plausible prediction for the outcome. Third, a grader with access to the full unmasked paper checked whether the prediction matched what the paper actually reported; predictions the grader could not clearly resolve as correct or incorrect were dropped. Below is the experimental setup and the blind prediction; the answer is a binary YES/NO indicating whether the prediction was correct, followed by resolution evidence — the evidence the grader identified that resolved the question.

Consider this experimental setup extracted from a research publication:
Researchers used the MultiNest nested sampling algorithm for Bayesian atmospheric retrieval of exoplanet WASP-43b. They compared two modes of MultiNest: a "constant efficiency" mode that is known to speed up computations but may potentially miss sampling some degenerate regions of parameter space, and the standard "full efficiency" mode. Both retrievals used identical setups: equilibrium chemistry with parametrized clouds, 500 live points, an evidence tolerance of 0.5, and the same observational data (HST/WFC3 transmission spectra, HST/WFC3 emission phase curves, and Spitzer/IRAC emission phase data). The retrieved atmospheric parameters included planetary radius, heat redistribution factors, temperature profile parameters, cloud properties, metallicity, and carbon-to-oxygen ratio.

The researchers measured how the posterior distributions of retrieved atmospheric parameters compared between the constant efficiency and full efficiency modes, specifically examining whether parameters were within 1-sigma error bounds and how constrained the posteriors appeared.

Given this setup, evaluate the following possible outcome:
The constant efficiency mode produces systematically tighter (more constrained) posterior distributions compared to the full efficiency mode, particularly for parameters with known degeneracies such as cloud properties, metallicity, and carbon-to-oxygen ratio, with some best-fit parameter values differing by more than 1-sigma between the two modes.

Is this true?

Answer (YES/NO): NO